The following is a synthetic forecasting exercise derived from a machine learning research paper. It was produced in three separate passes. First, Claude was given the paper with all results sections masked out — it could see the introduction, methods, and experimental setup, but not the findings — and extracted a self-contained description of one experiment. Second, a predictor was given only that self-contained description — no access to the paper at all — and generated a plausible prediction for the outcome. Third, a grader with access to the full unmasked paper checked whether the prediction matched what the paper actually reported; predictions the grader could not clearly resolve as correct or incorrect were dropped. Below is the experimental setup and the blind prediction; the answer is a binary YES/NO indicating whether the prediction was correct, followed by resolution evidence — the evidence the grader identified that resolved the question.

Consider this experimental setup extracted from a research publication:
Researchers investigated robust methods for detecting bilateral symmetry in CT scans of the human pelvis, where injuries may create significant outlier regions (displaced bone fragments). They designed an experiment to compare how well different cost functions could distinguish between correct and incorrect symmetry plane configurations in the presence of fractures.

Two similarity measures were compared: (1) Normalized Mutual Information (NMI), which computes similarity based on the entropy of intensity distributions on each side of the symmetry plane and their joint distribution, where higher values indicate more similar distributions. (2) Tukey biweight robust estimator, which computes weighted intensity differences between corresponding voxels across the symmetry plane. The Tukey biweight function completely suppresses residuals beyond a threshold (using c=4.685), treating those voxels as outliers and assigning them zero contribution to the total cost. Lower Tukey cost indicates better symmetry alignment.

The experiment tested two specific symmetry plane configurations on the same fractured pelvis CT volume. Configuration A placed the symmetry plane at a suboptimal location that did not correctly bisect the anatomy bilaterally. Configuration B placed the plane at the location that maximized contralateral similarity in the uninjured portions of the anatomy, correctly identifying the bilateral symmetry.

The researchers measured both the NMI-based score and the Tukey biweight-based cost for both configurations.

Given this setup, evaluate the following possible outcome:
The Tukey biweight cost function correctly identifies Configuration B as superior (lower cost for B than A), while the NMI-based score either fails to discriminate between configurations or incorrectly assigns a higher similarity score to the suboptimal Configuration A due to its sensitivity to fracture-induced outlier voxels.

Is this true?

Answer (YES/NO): YES